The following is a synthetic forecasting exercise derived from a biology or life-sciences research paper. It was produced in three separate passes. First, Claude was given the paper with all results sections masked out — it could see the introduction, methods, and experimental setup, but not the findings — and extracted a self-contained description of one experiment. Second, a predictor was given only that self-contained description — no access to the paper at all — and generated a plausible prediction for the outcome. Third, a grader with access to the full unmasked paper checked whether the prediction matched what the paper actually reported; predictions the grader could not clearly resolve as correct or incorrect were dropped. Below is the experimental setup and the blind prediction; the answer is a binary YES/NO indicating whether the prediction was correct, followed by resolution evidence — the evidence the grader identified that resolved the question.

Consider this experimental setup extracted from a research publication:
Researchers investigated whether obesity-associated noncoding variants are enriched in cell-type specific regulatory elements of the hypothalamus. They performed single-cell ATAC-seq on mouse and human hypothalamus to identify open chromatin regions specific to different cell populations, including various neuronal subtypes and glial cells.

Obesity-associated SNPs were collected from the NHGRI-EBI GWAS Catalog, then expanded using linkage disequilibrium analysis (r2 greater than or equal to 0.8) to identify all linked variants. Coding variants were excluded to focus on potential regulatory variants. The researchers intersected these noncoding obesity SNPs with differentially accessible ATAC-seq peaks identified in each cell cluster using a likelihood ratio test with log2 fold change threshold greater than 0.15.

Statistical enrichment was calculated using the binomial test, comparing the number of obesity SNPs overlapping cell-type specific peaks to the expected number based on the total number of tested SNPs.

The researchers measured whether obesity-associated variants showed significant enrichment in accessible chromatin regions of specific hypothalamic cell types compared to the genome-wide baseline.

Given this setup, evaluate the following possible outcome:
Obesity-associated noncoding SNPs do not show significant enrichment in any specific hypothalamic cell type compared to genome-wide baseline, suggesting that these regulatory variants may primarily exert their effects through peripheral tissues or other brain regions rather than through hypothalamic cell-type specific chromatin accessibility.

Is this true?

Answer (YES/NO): NO